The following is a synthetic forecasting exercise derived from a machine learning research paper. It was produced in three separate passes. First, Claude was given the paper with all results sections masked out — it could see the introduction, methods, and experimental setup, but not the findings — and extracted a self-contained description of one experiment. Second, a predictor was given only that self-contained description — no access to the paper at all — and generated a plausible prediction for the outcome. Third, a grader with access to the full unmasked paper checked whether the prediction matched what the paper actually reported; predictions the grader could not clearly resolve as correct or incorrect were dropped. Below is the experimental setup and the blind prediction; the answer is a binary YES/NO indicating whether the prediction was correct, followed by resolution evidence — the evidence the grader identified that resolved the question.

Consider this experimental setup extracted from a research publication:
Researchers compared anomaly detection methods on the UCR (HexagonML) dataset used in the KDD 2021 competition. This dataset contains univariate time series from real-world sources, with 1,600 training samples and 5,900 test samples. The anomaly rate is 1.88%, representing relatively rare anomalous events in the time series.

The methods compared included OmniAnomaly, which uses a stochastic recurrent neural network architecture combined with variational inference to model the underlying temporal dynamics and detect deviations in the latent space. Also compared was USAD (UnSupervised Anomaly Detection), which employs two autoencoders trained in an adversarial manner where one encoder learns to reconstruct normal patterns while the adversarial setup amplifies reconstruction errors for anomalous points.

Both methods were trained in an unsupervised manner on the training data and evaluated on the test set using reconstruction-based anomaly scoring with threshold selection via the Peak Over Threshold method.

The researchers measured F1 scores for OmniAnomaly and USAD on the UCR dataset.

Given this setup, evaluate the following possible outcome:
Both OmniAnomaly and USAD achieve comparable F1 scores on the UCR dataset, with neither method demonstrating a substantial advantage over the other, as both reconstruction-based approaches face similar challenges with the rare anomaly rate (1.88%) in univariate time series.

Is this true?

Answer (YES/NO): NO